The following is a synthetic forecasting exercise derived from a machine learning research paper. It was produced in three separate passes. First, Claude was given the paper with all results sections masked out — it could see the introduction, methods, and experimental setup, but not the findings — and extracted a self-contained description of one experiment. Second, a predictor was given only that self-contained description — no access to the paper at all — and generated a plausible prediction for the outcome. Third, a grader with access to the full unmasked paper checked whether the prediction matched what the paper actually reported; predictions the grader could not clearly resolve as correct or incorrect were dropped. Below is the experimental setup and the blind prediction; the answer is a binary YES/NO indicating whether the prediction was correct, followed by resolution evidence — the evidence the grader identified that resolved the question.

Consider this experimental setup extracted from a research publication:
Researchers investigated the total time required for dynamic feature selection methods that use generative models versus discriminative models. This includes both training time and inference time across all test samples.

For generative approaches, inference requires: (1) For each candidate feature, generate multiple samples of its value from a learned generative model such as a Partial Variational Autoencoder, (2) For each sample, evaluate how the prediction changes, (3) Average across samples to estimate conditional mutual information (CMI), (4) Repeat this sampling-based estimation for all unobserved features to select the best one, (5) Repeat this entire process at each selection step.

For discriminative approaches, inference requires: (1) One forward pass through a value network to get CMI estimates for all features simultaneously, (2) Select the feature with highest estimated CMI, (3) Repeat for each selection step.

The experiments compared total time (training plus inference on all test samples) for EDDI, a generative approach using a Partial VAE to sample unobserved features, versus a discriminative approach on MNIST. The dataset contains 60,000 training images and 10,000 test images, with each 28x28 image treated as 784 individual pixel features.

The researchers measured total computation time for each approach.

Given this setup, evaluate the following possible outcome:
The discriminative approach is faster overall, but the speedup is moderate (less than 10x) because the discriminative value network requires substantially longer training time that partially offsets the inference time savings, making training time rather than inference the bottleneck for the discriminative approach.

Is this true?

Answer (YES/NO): NO